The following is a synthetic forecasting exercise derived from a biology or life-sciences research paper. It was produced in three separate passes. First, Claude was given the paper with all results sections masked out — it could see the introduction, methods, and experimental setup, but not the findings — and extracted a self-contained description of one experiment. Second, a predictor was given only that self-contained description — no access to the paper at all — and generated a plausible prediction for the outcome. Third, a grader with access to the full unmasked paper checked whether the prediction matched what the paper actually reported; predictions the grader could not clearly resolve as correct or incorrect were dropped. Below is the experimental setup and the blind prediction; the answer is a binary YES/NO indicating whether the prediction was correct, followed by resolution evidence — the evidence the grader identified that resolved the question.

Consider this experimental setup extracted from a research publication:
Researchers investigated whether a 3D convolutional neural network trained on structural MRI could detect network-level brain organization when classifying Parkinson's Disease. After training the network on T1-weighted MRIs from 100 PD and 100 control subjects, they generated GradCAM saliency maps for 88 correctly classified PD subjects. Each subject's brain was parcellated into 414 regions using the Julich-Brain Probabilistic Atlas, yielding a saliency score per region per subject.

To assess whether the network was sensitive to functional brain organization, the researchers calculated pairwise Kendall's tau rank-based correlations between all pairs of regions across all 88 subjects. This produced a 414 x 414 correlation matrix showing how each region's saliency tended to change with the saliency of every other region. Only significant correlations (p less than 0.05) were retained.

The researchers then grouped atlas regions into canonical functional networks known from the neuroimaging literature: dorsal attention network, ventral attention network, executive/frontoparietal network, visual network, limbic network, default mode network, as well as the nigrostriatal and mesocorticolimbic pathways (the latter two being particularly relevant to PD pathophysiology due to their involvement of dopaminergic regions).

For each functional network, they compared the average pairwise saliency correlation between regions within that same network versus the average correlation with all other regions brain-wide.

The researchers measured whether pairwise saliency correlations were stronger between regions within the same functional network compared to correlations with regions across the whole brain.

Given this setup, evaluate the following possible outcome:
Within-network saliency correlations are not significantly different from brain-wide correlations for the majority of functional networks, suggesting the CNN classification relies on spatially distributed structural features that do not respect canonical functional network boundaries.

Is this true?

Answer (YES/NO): NO